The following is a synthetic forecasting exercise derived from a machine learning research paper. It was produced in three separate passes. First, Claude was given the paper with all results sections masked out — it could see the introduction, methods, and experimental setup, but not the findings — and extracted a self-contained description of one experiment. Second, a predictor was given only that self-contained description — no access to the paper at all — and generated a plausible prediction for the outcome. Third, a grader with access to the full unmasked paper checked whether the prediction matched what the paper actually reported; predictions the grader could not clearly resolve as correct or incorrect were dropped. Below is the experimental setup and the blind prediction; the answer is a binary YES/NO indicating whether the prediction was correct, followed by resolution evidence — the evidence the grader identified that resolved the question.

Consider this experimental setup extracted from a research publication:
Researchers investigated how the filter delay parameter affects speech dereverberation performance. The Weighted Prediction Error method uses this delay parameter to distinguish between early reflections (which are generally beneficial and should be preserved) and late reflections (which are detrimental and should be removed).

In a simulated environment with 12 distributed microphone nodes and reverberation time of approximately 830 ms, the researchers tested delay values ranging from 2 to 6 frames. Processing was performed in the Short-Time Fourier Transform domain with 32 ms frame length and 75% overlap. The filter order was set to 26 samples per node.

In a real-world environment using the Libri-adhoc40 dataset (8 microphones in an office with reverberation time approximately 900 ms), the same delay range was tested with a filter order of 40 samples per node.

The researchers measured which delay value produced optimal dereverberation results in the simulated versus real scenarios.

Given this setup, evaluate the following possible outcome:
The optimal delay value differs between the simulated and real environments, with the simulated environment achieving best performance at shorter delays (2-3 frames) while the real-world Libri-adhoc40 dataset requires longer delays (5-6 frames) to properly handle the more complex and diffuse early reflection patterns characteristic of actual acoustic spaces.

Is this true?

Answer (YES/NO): NO